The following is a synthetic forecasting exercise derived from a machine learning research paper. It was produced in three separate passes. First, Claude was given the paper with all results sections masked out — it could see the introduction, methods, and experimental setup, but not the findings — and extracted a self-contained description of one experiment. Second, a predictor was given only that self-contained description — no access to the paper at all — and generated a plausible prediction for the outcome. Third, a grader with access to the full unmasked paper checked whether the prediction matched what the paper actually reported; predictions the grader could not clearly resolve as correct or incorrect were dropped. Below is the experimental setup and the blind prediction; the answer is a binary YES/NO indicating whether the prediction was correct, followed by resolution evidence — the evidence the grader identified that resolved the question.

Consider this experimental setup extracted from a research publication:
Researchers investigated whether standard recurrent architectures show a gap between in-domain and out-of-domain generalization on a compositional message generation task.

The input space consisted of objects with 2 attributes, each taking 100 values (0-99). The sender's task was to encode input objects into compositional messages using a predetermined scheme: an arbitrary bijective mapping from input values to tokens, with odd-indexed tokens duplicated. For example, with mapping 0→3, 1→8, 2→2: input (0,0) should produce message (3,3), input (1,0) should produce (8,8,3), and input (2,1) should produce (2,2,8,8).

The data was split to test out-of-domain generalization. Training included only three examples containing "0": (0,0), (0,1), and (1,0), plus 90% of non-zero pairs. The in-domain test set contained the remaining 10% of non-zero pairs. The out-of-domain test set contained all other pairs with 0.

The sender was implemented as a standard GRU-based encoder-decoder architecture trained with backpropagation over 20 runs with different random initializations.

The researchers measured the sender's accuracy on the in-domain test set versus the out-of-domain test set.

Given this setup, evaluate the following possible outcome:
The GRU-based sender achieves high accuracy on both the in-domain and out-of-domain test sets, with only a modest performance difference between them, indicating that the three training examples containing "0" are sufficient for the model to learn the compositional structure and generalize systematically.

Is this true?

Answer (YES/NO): NO